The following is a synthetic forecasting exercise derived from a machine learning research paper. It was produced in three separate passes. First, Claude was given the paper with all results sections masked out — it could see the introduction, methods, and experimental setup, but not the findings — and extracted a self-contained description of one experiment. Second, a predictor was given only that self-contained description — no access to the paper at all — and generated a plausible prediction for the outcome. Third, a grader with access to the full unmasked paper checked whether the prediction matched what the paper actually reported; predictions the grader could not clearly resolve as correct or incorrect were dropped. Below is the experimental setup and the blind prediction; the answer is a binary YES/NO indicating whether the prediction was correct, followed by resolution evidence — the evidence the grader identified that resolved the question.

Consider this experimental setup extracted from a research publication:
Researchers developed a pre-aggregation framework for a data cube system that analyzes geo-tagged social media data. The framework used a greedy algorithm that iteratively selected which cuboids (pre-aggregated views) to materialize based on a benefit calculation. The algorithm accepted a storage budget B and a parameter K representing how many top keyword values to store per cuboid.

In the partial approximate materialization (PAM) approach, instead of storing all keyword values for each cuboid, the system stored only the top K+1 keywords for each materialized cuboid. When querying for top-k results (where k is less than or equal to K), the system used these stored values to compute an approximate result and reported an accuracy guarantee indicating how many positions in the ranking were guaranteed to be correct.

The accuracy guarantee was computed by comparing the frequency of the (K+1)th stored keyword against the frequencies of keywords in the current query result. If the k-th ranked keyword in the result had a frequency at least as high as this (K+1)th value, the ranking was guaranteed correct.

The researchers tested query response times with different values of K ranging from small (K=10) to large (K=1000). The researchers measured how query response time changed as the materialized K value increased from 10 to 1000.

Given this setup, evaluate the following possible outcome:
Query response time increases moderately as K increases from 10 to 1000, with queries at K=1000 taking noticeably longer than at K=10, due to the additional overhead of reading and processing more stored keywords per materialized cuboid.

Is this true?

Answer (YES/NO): NO